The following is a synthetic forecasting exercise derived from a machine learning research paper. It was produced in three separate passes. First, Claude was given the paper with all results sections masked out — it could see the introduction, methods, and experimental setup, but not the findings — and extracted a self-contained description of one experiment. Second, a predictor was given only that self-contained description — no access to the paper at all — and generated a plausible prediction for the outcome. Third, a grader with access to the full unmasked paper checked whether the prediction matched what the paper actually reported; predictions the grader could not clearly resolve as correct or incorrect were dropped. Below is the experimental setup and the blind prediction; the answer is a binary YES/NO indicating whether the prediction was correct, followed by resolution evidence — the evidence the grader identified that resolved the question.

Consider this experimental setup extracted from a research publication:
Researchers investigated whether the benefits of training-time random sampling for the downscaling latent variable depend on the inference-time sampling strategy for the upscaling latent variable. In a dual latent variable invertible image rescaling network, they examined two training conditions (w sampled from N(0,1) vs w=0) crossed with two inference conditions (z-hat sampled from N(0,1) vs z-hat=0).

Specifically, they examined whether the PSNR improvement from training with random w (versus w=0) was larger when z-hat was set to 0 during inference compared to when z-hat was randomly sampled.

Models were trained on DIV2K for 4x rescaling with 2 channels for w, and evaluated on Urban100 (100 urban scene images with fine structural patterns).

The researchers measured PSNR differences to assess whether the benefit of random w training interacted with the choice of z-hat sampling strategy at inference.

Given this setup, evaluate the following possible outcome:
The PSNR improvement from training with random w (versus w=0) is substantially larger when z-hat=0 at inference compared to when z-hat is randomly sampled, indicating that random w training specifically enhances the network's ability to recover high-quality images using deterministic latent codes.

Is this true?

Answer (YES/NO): YES